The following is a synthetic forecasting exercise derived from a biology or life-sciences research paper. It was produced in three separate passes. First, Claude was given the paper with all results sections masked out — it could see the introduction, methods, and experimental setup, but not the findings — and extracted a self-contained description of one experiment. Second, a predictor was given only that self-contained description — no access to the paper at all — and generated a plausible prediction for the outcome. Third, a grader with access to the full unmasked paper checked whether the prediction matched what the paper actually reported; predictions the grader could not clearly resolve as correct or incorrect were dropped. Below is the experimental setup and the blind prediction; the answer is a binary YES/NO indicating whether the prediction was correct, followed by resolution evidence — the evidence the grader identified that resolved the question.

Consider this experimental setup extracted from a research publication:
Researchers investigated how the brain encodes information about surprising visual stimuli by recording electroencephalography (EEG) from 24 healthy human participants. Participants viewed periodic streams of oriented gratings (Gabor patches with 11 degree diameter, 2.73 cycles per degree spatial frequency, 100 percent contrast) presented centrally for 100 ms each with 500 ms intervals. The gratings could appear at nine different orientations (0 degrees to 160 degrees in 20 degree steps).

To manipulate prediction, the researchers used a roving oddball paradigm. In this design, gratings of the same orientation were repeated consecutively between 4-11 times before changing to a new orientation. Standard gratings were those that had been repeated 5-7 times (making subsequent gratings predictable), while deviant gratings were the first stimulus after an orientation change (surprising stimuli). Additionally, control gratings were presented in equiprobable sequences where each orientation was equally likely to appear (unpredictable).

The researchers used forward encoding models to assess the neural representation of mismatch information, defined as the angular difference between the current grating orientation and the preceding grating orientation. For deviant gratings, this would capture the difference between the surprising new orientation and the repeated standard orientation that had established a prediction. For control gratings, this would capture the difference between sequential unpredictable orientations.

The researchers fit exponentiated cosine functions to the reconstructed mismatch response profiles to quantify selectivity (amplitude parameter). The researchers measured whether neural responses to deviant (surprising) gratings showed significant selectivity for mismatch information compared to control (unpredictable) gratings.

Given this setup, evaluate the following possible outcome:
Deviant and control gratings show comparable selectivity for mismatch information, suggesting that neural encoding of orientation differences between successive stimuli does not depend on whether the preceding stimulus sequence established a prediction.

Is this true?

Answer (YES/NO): NO